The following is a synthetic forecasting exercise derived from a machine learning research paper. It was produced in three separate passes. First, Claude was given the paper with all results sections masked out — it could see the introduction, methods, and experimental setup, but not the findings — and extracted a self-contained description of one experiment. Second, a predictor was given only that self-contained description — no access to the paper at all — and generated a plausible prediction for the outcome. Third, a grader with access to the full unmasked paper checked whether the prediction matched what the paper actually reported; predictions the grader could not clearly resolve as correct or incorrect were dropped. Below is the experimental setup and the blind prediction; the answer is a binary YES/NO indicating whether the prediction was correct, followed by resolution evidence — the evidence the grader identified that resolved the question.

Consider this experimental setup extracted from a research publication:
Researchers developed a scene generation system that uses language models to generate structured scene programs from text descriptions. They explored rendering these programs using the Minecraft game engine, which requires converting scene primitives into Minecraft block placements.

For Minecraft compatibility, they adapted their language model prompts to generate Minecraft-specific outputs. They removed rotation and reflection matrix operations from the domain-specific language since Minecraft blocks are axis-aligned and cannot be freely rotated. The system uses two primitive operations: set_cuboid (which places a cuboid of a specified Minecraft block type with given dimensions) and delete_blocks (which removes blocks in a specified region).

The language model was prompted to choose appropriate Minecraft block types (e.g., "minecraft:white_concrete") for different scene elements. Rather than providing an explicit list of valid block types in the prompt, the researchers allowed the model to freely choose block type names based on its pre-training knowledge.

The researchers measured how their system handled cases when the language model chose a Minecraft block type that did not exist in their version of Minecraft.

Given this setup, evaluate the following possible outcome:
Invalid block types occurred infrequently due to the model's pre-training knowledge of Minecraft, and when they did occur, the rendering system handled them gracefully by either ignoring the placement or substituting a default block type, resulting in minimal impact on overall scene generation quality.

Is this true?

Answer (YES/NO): NO